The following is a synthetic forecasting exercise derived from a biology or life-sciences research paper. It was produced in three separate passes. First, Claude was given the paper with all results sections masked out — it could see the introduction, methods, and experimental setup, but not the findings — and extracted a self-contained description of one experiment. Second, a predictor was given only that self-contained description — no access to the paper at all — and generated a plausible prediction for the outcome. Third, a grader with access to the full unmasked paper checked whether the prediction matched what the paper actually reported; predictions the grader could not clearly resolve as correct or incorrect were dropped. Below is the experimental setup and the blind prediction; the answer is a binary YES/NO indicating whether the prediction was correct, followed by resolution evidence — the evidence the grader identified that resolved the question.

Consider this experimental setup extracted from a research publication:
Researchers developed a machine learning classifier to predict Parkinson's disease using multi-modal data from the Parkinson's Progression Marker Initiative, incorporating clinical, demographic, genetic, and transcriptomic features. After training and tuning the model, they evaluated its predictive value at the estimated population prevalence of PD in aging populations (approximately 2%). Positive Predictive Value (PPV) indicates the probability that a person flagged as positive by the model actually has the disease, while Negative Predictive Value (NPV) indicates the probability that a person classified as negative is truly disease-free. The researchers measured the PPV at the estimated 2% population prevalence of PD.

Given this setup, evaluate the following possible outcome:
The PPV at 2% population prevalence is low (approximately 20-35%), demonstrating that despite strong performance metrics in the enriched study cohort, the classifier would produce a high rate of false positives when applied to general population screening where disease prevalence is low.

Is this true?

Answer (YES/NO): NO